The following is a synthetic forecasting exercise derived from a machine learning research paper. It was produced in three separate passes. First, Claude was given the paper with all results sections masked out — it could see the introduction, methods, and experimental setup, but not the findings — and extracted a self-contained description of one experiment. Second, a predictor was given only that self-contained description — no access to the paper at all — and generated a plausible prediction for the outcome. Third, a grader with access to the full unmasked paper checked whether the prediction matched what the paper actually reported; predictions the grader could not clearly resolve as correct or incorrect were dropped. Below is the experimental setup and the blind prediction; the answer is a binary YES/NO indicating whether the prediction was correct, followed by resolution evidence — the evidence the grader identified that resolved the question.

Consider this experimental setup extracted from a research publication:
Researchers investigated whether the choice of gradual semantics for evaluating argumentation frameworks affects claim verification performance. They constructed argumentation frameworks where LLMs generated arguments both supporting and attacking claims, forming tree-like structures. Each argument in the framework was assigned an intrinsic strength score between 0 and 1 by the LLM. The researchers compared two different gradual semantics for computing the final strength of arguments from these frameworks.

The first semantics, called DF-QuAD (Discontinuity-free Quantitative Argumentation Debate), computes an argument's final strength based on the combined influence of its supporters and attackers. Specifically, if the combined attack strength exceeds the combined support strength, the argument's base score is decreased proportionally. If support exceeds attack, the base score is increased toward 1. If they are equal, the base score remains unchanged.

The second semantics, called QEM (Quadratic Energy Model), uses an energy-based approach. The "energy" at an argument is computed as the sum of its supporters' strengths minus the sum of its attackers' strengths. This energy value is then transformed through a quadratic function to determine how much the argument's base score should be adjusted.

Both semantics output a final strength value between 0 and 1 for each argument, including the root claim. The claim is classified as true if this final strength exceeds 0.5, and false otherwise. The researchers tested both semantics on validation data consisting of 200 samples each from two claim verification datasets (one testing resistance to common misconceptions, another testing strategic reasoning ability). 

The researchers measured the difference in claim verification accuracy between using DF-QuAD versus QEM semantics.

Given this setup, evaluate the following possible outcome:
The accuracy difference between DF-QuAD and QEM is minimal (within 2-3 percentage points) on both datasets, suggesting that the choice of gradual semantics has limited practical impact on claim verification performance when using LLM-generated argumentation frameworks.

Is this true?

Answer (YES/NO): YES